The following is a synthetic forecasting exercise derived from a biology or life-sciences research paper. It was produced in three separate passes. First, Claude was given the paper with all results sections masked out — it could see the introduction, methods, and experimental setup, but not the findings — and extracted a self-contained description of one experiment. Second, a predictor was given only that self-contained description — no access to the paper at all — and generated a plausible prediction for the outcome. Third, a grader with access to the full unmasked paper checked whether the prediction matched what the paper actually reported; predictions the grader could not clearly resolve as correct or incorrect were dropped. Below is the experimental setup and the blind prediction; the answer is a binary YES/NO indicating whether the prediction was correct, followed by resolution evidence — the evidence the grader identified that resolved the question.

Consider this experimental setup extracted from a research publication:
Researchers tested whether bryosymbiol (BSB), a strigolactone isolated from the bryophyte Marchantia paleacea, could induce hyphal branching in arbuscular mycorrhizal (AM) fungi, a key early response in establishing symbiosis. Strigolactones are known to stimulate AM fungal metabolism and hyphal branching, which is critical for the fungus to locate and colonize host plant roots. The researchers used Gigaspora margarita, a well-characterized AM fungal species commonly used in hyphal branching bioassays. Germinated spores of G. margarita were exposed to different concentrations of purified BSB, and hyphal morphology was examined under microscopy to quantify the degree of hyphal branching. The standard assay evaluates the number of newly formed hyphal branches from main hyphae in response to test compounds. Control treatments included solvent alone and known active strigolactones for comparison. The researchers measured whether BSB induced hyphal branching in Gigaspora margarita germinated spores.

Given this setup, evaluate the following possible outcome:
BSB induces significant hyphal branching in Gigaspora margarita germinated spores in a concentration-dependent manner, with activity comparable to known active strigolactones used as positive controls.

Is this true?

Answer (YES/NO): YES